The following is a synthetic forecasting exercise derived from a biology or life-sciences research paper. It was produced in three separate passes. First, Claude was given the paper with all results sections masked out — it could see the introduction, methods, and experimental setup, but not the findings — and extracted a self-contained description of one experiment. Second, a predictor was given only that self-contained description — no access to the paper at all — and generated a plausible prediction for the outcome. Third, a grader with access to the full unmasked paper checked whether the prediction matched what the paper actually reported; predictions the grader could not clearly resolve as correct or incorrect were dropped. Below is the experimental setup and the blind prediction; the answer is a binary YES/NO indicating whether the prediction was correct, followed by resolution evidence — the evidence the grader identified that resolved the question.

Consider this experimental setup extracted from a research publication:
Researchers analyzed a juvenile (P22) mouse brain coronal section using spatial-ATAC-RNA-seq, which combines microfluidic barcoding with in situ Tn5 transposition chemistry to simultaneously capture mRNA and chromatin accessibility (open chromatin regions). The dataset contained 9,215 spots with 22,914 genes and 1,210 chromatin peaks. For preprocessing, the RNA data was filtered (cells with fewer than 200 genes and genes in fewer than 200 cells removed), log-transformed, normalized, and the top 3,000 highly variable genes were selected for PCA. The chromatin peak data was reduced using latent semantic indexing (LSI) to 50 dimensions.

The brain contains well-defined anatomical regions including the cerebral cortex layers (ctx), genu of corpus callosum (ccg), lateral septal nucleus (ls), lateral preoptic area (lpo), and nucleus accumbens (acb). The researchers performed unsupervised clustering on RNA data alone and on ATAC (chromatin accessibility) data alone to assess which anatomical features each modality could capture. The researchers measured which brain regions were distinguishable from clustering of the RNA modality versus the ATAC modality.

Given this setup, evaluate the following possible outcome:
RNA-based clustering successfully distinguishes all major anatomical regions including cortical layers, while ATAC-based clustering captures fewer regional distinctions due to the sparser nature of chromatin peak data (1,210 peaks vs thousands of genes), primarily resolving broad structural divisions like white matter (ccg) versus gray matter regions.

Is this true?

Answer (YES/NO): NO